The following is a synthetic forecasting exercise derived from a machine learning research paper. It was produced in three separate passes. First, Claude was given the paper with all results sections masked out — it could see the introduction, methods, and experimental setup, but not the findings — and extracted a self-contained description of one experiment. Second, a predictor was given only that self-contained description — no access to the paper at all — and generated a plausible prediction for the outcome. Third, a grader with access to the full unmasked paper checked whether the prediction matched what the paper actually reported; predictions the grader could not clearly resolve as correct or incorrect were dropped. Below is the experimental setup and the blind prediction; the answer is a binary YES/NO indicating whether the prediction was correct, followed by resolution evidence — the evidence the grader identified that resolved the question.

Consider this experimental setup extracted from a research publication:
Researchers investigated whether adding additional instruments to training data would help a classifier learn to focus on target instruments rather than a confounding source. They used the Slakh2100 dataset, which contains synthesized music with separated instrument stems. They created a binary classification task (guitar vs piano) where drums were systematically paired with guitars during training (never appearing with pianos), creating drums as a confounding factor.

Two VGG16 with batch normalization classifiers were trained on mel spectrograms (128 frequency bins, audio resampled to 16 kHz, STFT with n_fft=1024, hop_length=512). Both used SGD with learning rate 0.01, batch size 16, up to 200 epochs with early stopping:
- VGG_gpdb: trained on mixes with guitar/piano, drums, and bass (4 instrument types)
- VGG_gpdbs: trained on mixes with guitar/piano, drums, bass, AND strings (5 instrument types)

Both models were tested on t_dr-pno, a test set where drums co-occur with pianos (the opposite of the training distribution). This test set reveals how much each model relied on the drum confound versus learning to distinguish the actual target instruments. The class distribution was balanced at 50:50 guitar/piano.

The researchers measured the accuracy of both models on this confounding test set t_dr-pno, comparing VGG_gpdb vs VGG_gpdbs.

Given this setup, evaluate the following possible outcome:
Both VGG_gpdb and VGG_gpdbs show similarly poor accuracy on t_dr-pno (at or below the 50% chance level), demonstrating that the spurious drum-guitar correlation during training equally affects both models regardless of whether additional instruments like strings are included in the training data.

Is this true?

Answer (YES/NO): NO